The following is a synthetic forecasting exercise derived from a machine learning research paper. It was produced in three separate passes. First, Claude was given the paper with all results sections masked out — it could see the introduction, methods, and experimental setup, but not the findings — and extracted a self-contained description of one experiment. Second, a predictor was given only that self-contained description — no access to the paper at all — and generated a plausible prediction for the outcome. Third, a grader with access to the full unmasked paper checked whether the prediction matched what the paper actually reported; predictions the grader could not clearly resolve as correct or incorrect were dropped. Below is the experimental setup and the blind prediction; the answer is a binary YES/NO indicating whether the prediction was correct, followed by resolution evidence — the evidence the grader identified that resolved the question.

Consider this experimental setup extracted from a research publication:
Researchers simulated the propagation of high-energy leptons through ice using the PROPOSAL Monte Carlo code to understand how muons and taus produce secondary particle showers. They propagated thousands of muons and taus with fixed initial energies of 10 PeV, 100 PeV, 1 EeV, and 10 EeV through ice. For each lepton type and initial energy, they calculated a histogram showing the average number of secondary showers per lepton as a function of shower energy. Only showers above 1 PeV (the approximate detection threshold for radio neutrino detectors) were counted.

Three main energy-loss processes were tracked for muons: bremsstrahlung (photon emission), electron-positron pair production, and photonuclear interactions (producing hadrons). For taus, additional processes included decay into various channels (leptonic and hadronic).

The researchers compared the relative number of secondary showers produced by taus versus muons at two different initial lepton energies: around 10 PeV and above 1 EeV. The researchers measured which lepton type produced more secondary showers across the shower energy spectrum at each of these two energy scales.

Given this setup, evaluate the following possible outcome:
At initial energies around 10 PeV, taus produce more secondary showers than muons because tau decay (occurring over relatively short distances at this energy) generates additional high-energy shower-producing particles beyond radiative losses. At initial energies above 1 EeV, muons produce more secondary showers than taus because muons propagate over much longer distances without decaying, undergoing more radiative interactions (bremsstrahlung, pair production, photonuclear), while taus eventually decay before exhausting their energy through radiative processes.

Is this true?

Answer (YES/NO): YES